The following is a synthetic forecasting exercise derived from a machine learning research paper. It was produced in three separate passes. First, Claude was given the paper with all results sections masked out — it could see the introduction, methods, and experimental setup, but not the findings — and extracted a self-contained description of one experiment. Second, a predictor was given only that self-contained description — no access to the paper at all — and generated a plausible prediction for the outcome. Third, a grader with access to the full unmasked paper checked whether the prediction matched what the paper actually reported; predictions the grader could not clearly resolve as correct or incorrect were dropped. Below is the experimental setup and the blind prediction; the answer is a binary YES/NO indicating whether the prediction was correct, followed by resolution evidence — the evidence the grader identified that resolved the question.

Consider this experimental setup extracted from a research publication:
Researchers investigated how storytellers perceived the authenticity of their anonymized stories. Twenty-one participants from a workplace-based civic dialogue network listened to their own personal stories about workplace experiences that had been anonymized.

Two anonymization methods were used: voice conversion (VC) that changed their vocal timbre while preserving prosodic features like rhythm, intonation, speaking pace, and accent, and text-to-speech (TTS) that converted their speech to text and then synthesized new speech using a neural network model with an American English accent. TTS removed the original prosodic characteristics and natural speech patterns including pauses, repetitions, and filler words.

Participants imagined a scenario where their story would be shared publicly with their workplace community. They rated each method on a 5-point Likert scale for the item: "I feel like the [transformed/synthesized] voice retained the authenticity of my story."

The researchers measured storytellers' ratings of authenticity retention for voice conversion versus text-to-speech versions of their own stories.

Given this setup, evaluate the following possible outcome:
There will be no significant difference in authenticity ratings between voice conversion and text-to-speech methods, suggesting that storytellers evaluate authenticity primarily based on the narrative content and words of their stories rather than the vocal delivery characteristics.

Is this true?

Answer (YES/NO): NO